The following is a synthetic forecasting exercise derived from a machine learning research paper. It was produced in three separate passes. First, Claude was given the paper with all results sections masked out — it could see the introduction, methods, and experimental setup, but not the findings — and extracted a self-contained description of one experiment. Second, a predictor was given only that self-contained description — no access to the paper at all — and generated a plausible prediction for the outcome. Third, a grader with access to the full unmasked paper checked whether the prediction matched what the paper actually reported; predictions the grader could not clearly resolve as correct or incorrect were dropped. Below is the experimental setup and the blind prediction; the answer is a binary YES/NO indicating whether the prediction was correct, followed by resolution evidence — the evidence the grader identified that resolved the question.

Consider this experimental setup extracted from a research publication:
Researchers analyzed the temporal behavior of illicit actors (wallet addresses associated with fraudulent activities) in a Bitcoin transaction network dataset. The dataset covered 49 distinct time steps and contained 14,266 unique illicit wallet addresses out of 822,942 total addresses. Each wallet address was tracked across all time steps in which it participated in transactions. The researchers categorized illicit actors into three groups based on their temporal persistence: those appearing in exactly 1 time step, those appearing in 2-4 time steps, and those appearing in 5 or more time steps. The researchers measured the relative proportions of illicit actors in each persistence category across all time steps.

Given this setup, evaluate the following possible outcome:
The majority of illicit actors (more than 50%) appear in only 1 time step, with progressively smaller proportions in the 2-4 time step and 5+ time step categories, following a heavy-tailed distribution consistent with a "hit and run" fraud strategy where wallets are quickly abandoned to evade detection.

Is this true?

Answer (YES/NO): YES